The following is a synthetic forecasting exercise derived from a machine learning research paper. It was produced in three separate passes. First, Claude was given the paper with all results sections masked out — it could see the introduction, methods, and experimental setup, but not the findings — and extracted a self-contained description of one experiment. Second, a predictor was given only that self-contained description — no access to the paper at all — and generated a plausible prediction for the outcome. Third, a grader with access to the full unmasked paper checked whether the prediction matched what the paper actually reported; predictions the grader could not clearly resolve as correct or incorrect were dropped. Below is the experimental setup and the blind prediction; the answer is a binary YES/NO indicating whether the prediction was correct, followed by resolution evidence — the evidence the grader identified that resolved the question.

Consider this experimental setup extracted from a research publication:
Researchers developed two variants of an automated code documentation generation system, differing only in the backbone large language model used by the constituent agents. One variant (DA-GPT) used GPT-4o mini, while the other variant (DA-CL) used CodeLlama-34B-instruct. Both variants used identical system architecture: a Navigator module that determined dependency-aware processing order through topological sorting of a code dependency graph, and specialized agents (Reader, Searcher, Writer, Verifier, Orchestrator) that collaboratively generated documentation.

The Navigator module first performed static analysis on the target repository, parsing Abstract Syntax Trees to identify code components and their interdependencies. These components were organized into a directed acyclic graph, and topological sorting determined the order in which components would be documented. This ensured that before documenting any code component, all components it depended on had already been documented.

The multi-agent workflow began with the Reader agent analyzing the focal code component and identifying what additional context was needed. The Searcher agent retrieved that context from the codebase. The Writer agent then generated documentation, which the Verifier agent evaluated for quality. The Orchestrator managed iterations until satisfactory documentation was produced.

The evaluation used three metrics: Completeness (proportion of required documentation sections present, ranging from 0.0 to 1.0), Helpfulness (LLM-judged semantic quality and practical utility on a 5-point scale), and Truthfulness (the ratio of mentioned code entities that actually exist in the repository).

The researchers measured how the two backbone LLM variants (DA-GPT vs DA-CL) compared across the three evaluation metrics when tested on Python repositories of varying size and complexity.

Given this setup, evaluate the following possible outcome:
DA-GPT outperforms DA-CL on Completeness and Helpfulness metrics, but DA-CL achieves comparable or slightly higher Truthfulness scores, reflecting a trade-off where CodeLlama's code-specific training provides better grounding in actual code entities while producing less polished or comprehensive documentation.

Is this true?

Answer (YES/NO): NO